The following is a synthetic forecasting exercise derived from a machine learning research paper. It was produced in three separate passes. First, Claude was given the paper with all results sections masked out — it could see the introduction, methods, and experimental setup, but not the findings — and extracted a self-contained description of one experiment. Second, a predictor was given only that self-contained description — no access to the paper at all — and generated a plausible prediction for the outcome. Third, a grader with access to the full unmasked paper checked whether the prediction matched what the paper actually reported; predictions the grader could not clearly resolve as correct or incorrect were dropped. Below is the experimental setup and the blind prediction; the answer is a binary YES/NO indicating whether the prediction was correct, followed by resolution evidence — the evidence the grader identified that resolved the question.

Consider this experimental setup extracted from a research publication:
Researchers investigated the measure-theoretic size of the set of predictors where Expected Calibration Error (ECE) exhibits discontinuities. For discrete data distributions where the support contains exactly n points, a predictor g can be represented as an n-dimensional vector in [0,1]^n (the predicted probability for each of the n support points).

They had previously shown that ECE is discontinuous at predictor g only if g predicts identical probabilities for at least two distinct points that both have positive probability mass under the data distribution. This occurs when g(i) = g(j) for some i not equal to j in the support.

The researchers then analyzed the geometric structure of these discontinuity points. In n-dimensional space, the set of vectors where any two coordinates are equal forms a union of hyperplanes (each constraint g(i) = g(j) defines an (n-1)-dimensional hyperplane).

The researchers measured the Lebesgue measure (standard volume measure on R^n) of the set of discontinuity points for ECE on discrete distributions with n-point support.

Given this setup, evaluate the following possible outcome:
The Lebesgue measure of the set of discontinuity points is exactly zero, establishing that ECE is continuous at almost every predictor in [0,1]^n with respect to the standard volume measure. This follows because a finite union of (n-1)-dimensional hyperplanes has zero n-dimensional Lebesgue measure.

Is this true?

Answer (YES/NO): YES